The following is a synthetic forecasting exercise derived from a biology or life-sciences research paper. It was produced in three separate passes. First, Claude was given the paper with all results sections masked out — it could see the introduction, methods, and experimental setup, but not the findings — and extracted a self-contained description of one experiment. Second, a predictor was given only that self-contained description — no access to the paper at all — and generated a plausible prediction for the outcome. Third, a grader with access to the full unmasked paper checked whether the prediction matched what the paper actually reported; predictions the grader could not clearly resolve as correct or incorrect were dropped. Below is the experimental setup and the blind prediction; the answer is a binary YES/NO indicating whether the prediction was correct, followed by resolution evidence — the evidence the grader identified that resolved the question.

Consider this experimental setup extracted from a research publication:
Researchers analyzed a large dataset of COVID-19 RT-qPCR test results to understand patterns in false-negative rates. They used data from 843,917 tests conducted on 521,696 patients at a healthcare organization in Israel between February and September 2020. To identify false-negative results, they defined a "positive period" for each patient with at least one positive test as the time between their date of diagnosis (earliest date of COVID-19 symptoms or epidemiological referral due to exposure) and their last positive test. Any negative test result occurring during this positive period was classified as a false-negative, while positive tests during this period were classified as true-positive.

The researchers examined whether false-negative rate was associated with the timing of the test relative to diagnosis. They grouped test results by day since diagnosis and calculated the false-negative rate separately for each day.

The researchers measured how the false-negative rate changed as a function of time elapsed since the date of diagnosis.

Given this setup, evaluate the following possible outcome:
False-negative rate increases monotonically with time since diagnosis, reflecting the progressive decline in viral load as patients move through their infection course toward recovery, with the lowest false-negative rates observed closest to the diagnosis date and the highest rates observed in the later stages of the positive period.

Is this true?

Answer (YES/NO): YES